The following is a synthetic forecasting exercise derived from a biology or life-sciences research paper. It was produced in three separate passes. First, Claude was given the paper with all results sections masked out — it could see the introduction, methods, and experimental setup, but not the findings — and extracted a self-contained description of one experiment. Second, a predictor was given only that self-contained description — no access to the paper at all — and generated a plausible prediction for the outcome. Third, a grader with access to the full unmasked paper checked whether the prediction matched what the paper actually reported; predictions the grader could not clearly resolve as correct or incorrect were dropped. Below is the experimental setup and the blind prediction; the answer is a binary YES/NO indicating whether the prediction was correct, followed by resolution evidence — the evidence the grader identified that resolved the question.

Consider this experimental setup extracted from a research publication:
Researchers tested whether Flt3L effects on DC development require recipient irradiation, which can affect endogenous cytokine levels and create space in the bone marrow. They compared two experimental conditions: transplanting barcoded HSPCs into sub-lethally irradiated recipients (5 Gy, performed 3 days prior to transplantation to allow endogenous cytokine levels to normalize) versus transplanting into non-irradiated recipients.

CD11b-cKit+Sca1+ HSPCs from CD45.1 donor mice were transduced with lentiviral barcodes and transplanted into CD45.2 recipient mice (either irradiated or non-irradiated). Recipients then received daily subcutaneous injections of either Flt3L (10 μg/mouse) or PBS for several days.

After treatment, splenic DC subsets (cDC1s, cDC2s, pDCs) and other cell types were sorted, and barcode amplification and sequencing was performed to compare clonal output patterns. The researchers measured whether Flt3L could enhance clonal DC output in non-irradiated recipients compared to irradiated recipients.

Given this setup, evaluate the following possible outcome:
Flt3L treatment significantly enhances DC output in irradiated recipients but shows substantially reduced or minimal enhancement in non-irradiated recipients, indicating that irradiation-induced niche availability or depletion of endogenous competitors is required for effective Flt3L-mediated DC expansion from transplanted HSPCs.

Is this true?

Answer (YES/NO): NO